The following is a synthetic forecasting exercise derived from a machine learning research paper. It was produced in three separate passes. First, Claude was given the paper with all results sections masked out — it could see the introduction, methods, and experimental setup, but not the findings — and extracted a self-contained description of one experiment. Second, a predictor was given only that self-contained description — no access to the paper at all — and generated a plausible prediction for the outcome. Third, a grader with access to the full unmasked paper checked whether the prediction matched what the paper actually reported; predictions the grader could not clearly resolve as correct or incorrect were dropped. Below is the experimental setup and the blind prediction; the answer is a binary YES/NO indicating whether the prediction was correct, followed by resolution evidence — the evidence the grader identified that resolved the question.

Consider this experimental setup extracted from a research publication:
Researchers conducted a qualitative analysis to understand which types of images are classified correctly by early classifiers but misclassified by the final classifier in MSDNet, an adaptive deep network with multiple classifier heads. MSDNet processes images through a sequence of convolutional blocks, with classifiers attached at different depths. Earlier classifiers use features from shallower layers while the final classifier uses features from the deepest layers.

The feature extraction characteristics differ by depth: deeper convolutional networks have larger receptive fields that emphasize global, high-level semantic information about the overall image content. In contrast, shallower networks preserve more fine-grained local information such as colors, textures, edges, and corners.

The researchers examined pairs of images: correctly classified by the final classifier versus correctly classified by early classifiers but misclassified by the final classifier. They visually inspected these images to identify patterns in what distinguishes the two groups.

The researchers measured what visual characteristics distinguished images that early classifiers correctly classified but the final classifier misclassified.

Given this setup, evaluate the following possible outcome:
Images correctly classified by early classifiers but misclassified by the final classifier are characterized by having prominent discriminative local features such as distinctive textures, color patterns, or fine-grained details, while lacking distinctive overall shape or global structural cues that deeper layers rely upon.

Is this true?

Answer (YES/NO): NO